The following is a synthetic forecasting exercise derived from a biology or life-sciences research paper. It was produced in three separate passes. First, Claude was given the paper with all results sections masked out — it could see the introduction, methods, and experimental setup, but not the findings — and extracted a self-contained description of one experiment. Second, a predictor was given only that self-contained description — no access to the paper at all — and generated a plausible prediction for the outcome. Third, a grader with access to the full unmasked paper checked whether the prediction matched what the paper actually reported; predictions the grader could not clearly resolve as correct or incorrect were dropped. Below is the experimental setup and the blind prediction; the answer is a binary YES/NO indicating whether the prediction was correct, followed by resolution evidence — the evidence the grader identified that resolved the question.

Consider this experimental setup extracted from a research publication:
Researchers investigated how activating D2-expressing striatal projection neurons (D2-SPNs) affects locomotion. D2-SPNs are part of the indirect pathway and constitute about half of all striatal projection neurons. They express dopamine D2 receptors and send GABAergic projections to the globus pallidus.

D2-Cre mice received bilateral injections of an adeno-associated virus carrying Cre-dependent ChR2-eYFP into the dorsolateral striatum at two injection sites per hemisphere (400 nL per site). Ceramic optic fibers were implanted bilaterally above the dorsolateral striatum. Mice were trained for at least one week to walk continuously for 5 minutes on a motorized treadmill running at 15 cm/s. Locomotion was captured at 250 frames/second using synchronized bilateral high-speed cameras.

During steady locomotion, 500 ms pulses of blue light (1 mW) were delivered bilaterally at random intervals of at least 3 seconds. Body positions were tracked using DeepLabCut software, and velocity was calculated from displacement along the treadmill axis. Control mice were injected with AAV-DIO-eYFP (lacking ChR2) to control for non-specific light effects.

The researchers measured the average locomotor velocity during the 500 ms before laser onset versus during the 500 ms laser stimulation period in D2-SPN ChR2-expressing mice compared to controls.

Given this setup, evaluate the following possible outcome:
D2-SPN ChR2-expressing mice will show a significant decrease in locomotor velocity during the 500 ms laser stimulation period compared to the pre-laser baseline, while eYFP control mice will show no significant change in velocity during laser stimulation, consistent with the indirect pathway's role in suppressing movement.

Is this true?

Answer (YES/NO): YES